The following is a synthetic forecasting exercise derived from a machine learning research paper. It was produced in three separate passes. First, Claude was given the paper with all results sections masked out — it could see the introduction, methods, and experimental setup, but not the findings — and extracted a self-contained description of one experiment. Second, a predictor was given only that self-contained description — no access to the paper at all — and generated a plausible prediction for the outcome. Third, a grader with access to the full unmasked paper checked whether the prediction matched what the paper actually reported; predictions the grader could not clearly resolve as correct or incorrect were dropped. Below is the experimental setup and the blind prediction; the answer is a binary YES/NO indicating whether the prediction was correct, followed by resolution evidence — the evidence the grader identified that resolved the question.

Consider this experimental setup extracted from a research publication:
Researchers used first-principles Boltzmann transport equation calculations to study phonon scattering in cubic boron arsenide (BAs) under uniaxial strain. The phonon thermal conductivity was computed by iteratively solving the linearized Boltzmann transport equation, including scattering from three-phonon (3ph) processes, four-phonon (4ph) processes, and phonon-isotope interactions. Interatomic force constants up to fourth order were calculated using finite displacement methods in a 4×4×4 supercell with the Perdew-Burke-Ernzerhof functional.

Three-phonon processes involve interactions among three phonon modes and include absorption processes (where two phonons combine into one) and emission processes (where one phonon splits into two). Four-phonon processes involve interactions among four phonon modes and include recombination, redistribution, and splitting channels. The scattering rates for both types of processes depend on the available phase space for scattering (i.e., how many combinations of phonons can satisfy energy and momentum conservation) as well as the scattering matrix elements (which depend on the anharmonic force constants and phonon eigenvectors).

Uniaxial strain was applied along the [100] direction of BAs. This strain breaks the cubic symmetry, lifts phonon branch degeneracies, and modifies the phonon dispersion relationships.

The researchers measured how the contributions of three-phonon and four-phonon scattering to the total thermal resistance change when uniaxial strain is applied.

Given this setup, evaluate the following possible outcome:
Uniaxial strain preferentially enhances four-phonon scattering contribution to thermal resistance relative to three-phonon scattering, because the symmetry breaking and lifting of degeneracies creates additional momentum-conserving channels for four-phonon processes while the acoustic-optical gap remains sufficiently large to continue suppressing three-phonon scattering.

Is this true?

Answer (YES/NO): NO